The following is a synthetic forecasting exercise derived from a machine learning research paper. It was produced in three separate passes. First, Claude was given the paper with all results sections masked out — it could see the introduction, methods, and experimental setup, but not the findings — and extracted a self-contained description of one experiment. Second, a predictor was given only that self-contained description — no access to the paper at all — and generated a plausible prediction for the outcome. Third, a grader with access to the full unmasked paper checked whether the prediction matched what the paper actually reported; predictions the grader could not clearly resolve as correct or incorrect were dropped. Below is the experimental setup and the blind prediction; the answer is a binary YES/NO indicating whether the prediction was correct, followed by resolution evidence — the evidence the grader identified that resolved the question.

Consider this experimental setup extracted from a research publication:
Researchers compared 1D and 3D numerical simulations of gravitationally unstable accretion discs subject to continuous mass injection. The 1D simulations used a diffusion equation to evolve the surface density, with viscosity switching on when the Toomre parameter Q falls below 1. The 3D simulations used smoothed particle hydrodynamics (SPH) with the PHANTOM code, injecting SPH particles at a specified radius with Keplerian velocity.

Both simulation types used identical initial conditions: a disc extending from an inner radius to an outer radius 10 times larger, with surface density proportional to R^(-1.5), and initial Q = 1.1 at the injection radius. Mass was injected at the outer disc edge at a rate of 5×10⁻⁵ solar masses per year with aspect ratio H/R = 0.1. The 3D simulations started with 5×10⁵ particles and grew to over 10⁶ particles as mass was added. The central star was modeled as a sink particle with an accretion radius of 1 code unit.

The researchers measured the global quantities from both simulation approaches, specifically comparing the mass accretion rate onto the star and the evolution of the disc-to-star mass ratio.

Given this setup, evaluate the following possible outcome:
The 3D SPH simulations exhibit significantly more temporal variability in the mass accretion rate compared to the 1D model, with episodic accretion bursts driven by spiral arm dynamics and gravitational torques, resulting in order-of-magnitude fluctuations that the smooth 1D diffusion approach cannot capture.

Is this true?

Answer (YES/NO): NO